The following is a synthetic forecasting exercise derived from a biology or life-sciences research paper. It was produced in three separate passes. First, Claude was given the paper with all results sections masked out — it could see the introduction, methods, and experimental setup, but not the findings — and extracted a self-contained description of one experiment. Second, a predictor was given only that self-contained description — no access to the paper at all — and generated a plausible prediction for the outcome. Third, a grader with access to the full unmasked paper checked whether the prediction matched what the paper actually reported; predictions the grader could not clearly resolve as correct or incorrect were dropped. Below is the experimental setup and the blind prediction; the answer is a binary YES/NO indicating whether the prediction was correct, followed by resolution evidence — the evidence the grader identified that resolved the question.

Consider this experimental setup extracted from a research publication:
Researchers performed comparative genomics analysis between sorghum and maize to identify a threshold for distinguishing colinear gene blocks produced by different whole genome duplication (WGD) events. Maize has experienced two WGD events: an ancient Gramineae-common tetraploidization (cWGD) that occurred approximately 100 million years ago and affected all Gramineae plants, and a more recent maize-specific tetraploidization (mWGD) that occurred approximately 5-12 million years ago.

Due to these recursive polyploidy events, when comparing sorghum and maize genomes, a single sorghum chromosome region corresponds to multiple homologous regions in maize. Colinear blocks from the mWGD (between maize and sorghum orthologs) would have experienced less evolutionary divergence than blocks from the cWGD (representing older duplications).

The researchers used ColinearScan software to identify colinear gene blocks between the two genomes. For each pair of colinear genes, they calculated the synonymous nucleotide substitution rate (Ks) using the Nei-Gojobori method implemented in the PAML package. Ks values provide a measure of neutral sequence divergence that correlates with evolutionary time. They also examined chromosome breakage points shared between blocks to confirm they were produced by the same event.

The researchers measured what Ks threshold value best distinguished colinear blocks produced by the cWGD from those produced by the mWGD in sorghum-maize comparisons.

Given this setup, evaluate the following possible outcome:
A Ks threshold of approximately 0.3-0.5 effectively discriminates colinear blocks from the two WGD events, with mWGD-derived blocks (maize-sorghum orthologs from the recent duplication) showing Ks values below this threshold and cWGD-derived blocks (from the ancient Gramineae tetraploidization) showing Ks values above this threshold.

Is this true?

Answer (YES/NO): NO